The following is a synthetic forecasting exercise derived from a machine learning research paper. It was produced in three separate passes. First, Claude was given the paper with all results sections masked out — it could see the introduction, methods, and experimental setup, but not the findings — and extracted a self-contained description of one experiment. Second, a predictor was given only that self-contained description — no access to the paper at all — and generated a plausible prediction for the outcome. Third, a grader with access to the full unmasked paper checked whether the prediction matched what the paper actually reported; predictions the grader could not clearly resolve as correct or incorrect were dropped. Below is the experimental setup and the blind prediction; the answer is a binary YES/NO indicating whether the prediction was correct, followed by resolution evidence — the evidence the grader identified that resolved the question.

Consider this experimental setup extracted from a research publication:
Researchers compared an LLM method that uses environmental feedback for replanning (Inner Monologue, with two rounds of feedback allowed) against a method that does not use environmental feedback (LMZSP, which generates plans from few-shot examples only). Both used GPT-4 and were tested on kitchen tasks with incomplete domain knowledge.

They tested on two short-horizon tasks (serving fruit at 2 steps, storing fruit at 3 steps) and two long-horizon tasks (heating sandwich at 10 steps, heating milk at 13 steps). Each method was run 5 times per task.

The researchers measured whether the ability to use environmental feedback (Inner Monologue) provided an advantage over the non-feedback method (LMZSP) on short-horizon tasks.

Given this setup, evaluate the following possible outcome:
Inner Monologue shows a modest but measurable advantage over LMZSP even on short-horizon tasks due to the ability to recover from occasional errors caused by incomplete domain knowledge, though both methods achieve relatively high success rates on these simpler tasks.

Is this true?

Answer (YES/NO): NO